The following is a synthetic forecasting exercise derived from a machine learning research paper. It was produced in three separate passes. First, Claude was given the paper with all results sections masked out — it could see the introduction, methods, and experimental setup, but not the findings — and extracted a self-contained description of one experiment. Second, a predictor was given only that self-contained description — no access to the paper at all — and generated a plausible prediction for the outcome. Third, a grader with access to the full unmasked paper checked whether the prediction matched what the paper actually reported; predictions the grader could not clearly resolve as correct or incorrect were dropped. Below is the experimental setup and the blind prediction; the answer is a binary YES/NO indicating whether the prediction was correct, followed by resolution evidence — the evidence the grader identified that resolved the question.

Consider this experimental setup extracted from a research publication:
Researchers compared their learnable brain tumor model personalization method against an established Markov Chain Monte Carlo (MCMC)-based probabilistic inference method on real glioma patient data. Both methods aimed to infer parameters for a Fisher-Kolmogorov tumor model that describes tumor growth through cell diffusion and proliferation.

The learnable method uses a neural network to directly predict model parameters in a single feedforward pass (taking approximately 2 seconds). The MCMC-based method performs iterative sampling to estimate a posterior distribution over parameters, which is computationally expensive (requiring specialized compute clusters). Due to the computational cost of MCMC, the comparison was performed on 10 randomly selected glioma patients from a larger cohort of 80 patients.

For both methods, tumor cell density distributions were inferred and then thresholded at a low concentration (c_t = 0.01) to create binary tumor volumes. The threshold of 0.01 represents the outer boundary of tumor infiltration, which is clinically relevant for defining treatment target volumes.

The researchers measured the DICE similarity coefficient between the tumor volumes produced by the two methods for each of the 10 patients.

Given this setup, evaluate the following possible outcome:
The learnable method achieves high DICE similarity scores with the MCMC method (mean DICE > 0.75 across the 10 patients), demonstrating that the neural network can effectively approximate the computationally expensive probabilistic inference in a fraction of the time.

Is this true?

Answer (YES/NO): YES